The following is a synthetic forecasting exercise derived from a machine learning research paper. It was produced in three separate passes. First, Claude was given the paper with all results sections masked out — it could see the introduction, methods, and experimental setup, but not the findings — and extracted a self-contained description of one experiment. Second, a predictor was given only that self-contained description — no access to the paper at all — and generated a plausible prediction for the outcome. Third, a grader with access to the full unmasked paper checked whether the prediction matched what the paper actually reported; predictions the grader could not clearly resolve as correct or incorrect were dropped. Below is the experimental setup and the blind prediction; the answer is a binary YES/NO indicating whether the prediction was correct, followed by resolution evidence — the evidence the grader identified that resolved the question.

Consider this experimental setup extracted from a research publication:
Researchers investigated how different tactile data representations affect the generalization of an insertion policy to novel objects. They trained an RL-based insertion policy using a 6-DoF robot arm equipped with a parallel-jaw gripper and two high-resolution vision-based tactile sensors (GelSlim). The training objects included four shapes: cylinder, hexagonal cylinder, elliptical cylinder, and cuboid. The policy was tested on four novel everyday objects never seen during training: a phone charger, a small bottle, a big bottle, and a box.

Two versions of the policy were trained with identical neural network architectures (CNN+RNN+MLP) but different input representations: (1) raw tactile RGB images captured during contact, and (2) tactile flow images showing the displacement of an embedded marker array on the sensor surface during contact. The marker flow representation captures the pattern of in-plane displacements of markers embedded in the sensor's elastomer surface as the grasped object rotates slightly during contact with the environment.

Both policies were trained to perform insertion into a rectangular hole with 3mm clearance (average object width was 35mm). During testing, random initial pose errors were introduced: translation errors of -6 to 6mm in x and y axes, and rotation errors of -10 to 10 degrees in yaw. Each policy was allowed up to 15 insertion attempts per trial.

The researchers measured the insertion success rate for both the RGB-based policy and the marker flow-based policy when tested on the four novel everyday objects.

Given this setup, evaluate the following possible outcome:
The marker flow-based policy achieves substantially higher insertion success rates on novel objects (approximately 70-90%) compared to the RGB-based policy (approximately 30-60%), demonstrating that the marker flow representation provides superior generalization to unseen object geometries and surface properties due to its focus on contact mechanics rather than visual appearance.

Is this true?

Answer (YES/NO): NO